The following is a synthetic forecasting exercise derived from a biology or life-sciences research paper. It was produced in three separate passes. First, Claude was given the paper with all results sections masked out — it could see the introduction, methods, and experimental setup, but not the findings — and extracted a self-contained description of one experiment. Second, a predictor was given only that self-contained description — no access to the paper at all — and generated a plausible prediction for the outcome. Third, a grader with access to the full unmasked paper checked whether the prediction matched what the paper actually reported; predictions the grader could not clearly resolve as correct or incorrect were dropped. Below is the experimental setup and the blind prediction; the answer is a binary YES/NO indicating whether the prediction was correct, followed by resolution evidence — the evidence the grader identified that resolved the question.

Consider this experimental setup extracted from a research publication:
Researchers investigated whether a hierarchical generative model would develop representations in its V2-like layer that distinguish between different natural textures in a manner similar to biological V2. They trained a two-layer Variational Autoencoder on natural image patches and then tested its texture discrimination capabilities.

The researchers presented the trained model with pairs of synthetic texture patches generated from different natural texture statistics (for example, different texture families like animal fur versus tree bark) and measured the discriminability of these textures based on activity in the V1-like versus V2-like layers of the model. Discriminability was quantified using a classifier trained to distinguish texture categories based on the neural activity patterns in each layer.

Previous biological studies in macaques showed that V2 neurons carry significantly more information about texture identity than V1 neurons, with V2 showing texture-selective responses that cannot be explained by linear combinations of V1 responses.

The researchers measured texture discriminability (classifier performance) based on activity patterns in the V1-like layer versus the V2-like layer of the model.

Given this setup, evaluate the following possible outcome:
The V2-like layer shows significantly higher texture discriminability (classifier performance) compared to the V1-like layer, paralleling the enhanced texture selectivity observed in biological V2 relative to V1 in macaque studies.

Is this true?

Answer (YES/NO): YES